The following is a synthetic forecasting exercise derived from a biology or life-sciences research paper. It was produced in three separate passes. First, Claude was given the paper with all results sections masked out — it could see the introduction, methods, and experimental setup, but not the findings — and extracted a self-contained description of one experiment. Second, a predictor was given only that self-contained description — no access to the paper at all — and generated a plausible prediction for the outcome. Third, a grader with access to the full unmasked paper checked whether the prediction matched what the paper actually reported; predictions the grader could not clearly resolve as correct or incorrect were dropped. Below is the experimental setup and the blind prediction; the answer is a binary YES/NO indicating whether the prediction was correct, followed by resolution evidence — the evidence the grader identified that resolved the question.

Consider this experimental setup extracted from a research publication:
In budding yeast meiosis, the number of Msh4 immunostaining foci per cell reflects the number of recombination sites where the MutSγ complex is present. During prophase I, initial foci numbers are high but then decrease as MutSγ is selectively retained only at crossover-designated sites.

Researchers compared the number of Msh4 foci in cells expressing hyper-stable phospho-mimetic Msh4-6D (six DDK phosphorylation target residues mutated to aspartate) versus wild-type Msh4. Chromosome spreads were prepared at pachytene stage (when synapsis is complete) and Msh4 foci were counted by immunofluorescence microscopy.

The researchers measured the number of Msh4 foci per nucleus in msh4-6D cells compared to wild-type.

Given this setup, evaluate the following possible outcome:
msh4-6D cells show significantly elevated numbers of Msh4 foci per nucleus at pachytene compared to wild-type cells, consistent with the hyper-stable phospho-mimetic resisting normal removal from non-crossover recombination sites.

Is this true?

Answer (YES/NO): NO